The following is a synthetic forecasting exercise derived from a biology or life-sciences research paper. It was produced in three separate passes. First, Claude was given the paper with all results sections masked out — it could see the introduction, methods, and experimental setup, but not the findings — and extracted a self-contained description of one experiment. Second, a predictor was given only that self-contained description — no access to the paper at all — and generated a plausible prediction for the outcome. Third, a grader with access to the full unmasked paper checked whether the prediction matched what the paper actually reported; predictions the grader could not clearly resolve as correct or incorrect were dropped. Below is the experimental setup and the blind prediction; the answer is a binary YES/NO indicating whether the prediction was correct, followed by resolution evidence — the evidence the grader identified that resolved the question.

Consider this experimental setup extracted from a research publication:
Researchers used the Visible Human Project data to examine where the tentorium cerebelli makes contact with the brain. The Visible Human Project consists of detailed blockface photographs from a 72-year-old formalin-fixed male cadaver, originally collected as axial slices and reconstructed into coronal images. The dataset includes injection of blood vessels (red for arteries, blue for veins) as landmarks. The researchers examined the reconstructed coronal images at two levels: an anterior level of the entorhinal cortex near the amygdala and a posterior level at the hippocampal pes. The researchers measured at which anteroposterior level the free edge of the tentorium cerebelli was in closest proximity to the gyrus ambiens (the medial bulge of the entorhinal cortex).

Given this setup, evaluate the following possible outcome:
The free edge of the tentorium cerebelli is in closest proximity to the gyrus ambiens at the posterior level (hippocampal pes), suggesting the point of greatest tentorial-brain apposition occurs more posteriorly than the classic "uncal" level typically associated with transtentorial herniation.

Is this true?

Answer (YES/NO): NO